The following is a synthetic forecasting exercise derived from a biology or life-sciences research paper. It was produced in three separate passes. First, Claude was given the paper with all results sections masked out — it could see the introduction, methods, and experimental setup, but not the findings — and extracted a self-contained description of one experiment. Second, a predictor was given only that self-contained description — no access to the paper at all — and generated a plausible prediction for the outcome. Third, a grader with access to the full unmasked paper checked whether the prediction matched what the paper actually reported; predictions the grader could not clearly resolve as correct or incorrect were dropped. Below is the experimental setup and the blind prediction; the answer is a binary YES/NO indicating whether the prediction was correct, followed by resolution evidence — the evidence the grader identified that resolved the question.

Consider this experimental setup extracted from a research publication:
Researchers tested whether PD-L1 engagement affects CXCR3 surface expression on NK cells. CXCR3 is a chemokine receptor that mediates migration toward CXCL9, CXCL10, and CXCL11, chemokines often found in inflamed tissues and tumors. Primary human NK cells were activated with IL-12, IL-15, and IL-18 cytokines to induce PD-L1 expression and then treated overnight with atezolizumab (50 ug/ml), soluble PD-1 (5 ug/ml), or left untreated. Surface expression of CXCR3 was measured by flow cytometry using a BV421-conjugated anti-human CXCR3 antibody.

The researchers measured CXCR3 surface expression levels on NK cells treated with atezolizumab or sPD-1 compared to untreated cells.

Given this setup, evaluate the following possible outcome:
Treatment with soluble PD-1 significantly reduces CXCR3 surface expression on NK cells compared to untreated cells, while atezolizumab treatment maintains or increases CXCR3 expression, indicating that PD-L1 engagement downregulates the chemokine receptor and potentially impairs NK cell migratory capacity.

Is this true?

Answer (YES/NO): NO